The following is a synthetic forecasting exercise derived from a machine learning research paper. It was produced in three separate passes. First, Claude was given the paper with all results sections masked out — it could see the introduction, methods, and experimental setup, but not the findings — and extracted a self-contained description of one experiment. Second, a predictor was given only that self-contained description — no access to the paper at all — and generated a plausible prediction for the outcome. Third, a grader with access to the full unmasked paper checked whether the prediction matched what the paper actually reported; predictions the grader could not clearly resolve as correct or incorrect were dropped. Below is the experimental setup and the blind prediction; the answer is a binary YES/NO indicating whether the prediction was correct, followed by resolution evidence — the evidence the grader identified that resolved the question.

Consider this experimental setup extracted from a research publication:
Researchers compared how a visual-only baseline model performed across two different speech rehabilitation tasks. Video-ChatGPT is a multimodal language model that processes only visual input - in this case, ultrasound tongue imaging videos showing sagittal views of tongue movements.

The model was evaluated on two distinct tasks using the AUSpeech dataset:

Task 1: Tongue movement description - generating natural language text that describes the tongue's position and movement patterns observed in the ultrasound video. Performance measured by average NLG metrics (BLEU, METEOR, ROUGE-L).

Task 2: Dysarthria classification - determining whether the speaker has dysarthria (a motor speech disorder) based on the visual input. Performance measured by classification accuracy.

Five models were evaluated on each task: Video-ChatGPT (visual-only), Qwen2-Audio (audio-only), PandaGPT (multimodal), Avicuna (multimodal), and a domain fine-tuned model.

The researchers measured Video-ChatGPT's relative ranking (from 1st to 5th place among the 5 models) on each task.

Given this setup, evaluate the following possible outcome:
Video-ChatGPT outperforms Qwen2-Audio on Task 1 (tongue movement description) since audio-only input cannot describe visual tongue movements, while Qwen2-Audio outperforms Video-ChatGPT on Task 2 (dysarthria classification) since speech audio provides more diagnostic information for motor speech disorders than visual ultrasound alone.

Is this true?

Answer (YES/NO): NO